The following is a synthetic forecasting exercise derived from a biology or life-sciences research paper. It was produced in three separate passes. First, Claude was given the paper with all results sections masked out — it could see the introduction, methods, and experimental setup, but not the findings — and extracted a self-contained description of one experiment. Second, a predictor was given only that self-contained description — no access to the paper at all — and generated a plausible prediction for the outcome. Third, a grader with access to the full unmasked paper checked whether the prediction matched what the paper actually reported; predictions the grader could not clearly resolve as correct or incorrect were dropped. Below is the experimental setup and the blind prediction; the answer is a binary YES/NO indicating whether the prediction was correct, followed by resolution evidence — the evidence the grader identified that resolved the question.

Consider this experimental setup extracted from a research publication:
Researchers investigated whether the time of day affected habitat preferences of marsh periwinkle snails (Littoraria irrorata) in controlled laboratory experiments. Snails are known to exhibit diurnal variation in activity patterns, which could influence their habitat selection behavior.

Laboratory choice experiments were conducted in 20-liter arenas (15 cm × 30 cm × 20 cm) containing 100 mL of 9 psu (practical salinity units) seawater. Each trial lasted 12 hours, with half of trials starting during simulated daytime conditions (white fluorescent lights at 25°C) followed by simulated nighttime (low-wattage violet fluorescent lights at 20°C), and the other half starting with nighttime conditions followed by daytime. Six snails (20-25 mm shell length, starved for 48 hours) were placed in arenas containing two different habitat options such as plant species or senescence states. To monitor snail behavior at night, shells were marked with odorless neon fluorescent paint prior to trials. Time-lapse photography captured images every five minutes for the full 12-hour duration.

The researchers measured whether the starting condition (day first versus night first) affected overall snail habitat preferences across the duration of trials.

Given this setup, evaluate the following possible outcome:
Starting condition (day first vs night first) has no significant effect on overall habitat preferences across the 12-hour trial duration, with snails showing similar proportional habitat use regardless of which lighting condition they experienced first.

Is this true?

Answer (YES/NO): YES